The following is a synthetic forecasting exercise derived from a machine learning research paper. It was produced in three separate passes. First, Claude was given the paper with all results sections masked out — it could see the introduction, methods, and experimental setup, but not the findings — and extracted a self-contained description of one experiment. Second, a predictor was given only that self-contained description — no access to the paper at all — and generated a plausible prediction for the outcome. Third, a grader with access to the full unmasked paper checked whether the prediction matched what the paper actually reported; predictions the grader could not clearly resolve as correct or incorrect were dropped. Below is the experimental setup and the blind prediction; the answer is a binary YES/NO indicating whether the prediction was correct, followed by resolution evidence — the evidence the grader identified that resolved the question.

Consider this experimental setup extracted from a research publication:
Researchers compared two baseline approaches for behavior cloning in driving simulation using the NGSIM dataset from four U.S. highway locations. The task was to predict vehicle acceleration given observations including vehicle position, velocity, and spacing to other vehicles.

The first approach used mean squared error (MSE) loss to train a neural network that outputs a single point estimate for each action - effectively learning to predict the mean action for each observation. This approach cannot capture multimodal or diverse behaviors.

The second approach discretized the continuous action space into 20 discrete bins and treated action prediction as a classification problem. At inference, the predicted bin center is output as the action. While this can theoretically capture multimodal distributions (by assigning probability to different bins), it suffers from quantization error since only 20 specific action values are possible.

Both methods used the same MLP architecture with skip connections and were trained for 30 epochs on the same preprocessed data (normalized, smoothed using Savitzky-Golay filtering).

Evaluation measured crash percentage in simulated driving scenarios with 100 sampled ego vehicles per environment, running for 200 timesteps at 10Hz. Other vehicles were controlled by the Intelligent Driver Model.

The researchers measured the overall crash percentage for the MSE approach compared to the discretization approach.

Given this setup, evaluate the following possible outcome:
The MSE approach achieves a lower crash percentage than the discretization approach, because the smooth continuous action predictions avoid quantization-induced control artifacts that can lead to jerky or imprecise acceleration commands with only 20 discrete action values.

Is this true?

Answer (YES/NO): YES